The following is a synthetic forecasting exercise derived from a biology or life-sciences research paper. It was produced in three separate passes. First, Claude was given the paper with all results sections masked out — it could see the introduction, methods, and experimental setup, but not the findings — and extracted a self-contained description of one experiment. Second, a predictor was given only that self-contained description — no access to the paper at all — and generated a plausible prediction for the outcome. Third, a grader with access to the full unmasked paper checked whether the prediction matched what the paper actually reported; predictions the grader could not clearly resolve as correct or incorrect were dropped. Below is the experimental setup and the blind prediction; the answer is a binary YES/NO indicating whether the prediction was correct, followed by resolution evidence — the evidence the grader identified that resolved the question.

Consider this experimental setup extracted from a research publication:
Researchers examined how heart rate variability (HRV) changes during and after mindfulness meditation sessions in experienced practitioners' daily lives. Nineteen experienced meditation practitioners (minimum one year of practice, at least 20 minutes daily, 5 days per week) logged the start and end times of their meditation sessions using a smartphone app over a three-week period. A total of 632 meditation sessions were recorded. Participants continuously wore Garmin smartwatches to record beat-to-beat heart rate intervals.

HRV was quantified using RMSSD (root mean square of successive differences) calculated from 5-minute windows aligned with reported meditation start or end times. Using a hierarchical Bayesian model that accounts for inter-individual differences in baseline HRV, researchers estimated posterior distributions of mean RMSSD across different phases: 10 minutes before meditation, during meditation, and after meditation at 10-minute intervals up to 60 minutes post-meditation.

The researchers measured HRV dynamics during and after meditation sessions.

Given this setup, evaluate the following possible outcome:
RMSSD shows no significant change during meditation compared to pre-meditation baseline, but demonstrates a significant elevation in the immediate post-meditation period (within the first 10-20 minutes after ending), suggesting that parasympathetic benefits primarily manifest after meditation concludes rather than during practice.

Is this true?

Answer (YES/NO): NO